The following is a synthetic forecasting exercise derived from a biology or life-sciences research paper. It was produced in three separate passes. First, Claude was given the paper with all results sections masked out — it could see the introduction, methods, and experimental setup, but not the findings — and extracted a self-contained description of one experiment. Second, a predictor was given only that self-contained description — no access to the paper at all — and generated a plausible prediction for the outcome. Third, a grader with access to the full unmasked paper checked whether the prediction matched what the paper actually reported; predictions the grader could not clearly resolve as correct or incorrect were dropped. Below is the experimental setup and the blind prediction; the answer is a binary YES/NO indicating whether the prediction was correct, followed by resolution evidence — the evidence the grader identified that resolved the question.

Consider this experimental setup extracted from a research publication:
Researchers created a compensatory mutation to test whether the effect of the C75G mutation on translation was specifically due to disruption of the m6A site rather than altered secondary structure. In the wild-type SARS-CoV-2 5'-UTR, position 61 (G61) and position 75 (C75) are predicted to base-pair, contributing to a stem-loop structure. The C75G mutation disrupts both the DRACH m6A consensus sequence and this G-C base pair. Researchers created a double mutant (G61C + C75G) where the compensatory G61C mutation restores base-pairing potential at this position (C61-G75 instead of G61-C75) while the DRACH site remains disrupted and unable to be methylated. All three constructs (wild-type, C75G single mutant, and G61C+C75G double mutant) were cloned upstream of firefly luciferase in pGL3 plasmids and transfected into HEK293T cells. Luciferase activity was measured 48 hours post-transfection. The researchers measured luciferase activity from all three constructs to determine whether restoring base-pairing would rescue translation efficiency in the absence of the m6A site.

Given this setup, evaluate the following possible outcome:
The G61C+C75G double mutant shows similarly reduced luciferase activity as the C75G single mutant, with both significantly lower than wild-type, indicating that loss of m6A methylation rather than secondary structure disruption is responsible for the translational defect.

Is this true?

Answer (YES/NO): YES